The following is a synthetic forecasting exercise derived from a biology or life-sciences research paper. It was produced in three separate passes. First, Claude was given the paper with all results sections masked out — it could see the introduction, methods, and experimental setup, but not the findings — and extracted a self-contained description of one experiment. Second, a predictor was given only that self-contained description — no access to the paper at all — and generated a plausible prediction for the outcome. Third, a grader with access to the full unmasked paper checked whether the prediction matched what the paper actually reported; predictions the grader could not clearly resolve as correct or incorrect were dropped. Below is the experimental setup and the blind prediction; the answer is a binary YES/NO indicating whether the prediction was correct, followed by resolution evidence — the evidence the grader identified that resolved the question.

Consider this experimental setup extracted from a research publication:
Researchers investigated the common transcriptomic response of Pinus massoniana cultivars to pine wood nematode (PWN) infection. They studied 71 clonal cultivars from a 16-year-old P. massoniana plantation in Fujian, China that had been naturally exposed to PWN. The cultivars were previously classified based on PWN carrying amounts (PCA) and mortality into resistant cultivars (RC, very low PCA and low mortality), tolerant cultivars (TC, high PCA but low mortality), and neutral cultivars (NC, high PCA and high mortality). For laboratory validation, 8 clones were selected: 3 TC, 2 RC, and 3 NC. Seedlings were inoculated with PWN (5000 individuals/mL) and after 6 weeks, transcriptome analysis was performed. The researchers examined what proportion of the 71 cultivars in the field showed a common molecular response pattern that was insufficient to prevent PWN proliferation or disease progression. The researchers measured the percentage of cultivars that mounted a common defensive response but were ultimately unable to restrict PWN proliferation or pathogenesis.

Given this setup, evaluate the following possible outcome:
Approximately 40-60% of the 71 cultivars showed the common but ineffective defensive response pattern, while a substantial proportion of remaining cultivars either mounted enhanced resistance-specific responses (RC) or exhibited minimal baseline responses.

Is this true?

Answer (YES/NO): NO